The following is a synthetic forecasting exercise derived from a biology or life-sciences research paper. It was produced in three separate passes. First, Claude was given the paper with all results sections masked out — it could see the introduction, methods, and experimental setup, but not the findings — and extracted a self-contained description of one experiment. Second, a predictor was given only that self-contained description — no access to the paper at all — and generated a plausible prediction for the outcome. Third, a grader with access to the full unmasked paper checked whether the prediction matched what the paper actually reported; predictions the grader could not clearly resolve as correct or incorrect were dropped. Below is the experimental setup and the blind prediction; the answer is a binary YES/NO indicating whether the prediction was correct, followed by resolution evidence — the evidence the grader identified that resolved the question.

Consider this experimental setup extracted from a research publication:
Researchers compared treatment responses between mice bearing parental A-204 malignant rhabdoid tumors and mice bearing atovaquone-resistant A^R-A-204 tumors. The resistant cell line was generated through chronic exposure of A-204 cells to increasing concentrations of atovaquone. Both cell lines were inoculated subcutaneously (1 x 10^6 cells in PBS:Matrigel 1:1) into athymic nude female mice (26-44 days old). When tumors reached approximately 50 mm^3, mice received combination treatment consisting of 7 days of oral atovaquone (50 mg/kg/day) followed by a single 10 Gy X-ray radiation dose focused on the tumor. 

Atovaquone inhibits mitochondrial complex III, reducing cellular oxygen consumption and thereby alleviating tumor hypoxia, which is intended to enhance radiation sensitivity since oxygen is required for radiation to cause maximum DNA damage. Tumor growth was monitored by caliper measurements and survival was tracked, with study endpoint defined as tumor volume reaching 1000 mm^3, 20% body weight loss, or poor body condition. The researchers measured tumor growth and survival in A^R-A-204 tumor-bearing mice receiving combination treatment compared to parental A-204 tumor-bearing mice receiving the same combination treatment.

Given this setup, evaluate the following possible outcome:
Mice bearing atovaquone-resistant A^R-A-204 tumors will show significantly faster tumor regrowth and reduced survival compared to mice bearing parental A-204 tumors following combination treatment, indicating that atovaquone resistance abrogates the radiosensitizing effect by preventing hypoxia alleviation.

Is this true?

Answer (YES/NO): YES